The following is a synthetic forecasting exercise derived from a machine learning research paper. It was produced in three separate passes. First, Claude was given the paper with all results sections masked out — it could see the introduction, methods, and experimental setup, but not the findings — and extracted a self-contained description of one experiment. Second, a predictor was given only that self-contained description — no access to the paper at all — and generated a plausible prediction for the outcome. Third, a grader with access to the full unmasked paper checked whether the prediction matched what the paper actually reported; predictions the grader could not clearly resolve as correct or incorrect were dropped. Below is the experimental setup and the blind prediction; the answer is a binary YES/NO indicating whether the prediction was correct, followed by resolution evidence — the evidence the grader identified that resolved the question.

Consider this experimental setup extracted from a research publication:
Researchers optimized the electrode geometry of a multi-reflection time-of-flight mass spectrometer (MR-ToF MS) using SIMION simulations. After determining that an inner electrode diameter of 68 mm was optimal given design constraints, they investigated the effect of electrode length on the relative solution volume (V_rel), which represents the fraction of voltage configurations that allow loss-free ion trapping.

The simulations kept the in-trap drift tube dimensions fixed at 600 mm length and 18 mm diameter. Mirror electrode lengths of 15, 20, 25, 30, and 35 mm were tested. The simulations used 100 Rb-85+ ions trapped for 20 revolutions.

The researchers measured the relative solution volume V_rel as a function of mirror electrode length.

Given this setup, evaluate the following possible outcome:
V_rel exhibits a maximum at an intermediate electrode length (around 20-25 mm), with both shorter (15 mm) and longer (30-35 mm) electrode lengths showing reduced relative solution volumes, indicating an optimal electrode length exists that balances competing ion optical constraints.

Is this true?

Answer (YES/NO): NO